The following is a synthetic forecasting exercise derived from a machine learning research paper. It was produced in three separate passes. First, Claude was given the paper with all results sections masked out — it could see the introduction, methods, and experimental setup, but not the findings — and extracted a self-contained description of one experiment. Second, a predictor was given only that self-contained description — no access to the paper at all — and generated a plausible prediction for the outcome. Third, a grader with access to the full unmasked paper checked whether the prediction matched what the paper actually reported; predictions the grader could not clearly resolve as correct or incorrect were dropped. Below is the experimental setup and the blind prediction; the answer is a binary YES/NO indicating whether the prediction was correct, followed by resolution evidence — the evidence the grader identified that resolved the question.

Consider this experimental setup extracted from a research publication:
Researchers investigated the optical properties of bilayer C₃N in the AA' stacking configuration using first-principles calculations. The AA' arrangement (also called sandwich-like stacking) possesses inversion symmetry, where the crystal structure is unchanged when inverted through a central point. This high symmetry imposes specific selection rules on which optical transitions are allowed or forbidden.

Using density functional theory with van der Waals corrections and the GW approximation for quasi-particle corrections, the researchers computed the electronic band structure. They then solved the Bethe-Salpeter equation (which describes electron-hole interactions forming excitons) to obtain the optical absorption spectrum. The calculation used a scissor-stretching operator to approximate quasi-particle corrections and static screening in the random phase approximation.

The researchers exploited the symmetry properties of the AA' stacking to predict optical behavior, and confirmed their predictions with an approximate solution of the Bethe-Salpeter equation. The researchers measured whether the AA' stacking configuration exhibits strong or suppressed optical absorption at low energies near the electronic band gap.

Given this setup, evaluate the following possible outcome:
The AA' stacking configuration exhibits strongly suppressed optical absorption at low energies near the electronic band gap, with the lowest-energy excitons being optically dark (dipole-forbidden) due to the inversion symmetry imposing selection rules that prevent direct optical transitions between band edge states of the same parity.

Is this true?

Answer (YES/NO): NO